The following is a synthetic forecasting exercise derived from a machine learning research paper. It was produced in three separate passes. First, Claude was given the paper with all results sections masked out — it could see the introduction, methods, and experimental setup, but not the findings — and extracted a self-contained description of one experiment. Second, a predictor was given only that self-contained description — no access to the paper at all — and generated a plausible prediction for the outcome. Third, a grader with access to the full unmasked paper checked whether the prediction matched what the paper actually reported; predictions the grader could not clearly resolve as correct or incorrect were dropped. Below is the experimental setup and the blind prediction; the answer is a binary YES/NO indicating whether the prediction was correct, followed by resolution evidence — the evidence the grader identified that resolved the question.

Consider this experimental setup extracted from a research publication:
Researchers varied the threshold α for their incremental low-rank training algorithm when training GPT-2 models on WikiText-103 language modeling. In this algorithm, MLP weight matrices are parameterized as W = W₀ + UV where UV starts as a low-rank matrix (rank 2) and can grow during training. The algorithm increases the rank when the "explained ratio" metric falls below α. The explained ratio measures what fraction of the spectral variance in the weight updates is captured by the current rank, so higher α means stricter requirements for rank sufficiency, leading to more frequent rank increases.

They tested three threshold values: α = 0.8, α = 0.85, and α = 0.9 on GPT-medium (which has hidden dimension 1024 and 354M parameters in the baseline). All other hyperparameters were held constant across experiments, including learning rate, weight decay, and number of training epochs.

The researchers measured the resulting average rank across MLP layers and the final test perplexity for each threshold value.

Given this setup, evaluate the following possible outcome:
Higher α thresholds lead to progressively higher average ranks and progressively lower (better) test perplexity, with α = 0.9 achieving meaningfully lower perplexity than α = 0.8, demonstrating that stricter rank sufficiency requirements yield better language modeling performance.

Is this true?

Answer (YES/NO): YES